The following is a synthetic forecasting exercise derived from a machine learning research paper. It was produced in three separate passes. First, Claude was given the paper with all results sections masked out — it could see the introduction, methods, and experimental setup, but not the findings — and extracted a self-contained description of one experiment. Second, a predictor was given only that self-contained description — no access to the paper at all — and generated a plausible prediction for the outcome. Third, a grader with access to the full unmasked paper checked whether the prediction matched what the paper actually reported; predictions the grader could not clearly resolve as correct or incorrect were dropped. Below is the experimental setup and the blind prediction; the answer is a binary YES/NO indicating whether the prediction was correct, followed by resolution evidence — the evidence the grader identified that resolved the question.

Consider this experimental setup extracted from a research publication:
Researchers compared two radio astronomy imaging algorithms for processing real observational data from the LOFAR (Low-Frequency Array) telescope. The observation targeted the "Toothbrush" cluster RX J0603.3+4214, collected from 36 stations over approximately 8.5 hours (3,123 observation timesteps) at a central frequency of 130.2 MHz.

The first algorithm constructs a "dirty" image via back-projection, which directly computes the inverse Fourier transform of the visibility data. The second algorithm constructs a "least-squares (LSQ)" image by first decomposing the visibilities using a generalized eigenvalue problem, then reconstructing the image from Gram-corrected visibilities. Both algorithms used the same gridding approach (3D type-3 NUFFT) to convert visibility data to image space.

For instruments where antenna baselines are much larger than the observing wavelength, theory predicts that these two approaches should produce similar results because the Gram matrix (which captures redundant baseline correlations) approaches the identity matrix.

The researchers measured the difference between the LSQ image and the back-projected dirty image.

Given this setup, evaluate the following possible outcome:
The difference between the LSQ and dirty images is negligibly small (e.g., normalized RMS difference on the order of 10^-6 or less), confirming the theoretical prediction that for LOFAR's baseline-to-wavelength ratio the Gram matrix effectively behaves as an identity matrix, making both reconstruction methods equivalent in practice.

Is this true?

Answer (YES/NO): NO